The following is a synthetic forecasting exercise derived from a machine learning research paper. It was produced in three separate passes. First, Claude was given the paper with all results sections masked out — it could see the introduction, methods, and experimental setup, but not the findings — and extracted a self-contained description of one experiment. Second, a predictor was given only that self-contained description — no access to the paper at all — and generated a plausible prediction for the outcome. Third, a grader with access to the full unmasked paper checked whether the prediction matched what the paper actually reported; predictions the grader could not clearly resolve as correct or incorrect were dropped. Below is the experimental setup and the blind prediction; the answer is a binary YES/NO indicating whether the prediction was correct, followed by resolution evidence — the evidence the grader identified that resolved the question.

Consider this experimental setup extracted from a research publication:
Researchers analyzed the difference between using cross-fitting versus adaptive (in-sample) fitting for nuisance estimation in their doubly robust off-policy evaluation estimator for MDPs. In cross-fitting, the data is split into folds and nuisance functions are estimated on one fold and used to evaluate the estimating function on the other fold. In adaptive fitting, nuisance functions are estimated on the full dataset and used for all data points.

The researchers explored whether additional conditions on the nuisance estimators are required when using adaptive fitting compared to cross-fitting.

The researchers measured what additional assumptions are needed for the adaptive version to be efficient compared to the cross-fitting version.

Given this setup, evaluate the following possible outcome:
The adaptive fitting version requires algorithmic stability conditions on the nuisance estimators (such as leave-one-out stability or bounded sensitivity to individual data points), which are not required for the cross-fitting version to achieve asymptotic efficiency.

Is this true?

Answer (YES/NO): NO